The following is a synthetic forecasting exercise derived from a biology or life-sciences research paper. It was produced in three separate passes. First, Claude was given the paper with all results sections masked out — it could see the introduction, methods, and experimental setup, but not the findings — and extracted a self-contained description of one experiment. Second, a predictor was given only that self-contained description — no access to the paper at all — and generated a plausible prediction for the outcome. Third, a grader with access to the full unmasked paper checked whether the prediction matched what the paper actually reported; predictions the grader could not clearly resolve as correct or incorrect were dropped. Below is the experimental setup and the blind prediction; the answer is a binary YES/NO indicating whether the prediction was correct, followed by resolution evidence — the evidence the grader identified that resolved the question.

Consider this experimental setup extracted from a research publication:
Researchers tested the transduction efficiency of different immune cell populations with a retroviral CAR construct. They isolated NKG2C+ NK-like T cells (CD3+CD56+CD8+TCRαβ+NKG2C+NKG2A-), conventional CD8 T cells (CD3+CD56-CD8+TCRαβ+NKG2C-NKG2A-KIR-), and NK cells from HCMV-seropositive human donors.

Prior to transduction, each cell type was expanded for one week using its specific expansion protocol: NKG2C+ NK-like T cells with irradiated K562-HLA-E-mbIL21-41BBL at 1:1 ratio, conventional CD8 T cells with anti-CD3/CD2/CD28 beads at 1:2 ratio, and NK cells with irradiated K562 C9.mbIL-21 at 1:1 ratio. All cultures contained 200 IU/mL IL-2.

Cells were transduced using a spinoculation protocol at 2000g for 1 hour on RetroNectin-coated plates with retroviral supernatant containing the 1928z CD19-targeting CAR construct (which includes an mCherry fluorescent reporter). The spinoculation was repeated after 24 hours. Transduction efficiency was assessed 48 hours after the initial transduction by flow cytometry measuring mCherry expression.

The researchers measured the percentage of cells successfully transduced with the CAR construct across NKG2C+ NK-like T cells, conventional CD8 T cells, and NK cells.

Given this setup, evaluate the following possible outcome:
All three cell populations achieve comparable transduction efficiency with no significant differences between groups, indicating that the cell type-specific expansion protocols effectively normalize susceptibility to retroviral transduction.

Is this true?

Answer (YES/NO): NO